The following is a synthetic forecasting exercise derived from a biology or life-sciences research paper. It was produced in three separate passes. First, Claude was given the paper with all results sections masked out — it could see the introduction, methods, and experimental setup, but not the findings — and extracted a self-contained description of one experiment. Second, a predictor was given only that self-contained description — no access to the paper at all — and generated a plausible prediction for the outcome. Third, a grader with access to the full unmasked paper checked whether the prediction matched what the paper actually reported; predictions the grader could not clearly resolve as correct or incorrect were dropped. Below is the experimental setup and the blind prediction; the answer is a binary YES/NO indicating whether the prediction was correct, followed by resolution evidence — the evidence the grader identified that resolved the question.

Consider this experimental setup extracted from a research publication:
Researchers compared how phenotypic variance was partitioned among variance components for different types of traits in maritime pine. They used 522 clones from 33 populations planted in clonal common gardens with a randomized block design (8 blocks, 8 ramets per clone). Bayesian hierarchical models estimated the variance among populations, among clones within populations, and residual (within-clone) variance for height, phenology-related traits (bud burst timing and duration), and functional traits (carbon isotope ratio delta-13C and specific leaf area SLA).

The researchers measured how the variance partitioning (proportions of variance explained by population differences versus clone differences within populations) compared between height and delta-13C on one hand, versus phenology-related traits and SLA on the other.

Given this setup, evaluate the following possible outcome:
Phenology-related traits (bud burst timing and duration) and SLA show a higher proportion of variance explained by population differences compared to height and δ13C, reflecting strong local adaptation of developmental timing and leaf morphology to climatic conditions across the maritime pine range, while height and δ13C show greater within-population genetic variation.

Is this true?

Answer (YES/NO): NO